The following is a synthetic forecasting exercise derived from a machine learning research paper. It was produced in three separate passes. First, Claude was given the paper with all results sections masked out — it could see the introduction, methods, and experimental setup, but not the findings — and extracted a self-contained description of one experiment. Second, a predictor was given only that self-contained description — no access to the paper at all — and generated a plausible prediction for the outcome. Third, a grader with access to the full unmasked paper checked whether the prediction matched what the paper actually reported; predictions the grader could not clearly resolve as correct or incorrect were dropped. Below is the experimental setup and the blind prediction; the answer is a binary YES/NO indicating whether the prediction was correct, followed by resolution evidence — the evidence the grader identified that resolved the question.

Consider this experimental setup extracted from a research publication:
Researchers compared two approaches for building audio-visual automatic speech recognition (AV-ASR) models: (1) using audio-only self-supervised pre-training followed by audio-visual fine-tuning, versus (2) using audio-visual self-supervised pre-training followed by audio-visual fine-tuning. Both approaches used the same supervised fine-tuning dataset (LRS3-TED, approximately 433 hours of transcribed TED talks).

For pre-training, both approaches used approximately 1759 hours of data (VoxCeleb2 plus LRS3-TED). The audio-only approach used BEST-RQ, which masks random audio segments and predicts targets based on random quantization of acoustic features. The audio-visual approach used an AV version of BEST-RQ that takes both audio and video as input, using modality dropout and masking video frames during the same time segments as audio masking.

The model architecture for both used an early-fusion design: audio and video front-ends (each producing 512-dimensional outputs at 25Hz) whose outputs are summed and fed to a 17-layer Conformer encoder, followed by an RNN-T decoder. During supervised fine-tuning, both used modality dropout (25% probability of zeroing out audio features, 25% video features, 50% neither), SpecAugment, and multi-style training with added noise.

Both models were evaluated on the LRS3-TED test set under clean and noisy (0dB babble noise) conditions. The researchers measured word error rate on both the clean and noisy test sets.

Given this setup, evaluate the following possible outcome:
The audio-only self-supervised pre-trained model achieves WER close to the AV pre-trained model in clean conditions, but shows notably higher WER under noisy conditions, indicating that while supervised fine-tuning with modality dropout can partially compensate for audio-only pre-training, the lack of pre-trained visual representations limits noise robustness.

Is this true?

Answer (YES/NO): NO